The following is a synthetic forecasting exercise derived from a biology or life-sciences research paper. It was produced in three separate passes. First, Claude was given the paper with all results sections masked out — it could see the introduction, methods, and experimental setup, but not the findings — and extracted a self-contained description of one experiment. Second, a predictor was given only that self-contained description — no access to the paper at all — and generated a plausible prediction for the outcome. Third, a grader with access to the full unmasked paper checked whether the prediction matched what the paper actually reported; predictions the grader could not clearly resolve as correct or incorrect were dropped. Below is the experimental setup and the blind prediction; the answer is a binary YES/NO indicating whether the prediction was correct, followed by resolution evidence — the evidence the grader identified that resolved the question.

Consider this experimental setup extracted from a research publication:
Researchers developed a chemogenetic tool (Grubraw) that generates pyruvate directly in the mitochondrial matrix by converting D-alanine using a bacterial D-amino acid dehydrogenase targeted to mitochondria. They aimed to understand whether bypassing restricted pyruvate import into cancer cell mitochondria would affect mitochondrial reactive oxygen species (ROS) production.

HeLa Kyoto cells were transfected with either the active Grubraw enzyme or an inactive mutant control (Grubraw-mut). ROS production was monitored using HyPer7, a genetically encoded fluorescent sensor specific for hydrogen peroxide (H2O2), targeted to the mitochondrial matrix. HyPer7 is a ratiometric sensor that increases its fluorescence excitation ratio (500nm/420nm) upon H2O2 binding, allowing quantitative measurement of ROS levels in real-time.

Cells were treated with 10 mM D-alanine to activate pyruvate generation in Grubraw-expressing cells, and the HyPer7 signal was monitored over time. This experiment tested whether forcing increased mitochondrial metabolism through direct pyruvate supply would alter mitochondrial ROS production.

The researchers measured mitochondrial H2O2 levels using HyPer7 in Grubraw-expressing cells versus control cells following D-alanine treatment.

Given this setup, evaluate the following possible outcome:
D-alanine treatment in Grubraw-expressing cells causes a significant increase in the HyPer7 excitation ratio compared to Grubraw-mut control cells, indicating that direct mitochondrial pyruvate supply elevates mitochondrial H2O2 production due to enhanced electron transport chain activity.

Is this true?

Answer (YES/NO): NO